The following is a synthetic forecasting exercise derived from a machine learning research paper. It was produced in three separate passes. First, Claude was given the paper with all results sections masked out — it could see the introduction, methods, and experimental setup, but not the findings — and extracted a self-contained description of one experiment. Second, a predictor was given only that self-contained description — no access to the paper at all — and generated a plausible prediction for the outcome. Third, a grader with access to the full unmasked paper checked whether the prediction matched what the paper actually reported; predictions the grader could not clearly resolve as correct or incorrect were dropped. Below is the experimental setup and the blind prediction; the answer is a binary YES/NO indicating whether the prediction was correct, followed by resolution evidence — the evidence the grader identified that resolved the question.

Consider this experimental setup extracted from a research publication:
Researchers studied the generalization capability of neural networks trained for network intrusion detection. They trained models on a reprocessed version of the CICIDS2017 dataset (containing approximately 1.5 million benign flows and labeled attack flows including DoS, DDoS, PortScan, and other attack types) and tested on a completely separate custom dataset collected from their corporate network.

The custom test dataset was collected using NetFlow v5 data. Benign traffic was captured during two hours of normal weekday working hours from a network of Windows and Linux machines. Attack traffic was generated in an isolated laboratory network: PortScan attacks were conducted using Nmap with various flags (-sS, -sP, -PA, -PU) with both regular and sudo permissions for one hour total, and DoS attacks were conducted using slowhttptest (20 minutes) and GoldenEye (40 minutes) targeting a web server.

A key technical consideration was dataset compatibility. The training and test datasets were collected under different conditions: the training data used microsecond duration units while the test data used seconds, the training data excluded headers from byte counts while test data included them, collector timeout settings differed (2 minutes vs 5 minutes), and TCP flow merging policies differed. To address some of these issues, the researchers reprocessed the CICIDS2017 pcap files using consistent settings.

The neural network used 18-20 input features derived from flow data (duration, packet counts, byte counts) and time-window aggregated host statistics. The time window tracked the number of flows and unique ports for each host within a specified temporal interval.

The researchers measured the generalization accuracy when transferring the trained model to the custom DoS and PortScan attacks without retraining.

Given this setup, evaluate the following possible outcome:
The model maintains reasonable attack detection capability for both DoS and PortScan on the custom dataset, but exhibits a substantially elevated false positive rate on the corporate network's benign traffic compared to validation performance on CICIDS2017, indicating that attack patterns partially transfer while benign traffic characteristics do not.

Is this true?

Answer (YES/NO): NO